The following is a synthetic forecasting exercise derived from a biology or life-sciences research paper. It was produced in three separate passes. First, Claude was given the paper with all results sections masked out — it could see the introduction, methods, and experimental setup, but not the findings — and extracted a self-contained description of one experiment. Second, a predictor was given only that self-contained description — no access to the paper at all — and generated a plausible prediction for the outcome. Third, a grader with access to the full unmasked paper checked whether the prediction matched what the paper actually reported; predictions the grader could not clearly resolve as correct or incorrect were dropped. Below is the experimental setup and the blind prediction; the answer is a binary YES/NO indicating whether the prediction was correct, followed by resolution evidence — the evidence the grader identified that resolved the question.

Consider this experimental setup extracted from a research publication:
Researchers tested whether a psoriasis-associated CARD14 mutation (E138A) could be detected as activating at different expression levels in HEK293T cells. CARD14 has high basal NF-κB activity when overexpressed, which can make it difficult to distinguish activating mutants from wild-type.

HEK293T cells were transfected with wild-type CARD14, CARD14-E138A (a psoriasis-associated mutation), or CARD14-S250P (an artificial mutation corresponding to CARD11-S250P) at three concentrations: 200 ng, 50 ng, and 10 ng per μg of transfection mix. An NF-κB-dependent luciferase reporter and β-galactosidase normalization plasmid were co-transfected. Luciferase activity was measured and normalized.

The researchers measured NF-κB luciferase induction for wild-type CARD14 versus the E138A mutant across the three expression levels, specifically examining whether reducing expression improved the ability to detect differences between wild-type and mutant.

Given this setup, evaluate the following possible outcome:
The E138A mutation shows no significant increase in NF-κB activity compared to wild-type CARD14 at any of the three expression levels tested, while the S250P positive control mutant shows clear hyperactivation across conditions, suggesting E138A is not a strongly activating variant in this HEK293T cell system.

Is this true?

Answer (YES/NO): NO